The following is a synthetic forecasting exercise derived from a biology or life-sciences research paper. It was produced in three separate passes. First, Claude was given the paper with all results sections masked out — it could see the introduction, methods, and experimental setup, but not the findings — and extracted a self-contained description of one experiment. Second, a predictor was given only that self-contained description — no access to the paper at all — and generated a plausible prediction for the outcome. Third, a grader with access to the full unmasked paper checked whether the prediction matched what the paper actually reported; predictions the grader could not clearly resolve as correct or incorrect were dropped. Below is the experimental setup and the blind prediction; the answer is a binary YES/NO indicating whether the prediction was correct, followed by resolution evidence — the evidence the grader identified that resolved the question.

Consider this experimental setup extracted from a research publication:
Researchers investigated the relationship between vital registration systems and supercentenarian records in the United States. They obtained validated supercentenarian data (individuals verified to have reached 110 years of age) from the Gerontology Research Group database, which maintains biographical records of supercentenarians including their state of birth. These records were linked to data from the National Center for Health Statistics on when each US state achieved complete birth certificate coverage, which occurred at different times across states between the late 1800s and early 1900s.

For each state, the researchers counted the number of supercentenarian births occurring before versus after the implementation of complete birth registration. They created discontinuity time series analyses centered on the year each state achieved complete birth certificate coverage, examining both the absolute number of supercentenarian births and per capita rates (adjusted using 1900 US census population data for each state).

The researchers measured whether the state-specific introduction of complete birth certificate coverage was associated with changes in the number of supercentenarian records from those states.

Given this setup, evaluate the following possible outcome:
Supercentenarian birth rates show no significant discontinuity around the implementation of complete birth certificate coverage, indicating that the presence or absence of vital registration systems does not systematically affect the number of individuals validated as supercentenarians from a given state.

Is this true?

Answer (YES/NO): NO